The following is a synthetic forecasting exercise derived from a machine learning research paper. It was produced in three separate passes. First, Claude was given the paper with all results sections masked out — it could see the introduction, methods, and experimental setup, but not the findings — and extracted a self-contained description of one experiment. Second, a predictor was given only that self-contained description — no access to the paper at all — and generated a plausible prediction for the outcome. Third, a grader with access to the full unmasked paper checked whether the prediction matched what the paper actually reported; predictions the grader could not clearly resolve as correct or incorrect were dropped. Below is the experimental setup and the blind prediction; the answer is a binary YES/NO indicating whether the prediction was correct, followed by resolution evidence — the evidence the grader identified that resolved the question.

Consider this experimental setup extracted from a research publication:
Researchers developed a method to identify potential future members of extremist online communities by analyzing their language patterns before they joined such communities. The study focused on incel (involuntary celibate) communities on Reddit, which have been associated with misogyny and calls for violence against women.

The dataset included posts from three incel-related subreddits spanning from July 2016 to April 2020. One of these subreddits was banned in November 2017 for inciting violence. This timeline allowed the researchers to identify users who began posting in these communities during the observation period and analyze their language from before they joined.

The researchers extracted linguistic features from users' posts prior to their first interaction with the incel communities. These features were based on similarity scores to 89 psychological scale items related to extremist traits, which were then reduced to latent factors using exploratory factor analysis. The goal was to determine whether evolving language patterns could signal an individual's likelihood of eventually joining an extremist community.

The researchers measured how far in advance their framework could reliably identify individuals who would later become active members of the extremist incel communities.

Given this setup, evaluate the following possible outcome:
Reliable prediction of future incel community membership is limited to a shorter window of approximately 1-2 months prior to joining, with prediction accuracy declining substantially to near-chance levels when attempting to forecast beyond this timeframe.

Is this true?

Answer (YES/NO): NO